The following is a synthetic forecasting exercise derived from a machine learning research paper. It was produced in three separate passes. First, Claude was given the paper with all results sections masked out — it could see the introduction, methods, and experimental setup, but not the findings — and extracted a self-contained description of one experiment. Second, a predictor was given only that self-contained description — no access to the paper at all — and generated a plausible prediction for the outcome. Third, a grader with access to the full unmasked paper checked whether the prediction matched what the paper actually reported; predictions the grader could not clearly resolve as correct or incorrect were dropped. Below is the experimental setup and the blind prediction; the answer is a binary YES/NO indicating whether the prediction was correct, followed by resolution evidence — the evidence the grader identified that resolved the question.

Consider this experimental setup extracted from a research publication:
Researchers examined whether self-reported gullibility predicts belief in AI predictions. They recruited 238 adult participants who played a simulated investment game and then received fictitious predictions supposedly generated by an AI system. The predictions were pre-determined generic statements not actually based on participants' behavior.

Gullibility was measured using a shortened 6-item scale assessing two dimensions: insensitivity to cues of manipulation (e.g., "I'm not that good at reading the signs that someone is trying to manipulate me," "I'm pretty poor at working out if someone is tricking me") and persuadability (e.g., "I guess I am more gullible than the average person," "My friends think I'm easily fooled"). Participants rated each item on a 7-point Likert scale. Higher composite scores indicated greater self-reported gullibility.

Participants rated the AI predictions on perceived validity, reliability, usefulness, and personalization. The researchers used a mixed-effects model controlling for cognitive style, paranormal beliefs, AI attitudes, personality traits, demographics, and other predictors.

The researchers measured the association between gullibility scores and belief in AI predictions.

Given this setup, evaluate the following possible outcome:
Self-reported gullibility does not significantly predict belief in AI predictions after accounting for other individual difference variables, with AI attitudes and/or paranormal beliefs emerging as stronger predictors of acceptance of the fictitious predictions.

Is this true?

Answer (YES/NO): YES